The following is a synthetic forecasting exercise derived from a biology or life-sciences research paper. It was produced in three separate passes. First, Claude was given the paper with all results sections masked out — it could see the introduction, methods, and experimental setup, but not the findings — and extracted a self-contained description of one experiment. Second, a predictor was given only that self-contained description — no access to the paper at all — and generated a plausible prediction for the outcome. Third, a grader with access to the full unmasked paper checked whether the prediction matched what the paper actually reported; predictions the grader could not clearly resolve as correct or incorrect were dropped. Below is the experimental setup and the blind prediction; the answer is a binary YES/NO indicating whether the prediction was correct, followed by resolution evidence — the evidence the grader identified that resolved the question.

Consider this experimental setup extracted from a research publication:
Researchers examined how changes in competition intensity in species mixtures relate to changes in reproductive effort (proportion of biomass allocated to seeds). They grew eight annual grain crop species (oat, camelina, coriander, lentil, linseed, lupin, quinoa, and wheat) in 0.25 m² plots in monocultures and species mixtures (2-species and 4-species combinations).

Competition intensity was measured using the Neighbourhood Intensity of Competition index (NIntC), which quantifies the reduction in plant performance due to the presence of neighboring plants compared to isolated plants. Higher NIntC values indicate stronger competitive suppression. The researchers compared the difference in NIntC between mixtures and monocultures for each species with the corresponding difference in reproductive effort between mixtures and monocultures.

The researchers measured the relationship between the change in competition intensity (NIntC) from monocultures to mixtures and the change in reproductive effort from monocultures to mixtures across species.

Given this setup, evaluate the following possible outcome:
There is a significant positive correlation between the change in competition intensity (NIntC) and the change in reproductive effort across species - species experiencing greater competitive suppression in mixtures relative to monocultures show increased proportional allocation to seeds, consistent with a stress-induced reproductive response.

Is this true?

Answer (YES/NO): NO